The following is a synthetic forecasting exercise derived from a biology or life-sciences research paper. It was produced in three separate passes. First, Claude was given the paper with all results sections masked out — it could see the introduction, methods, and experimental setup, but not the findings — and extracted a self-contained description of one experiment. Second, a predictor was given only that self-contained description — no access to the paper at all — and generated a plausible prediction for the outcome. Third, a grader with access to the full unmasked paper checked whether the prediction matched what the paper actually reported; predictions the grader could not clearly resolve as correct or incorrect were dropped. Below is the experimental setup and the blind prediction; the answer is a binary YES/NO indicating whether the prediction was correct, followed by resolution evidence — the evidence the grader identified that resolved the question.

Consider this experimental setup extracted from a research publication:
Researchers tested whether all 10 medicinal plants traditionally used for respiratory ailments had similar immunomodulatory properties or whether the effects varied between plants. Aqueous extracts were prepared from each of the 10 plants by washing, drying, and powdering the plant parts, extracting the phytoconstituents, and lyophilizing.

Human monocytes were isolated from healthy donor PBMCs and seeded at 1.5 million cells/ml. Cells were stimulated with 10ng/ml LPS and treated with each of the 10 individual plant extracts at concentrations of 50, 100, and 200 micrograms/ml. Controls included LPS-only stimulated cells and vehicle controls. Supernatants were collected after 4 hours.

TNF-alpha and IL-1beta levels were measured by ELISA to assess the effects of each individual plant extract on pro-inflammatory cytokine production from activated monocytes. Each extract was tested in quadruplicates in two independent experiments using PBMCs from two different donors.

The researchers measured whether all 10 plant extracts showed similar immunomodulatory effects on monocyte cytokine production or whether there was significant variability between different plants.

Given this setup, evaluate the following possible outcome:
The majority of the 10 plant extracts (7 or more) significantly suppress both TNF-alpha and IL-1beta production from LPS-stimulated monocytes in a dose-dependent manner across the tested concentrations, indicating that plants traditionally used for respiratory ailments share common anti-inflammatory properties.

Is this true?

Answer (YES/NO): YES